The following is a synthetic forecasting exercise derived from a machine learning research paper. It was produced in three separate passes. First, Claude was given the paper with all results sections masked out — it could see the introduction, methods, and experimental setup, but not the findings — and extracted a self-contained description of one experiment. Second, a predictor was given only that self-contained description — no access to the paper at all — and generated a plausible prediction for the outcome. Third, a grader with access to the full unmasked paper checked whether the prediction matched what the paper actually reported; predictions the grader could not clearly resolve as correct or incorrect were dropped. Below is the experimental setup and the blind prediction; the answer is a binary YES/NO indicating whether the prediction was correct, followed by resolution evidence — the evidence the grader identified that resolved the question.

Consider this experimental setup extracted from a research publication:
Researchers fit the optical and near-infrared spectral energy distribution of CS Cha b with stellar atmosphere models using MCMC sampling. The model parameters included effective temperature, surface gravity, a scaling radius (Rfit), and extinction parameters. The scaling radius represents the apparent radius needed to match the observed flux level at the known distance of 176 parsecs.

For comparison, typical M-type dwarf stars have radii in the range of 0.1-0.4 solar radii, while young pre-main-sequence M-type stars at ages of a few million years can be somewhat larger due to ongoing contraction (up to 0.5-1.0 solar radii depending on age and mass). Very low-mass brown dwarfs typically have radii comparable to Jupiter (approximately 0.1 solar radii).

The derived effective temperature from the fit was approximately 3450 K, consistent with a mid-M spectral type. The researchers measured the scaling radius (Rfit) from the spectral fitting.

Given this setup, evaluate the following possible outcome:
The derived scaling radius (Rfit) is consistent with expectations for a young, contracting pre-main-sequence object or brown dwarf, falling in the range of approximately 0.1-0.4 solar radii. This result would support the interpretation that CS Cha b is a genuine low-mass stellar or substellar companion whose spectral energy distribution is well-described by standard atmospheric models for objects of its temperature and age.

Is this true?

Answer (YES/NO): NO